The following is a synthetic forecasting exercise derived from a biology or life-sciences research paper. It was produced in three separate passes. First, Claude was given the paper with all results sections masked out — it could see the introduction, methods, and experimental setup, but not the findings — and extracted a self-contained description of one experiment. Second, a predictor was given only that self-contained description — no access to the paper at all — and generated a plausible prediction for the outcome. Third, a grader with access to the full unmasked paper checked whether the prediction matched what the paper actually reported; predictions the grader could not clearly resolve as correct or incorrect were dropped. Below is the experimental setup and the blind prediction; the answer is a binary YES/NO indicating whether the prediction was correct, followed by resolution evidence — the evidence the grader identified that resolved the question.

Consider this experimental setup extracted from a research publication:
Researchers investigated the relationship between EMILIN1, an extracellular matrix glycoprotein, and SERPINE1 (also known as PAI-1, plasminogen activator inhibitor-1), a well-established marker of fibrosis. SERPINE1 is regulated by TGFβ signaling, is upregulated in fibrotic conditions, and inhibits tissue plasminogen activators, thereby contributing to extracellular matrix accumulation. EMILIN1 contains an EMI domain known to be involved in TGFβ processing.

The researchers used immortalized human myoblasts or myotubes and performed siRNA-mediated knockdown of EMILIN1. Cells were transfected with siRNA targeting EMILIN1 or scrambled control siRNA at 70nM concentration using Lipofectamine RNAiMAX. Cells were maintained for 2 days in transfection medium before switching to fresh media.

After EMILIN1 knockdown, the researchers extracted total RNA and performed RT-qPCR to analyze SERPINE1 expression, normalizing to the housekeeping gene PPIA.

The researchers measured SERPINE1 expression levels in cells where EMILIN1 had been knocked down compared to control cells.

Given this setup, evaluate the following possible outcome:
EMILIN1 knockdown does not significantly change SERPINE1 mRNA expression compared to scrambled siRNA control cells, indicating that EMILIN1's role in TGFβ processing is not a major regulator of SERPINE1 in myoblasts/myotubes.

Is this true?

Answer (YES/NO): NO